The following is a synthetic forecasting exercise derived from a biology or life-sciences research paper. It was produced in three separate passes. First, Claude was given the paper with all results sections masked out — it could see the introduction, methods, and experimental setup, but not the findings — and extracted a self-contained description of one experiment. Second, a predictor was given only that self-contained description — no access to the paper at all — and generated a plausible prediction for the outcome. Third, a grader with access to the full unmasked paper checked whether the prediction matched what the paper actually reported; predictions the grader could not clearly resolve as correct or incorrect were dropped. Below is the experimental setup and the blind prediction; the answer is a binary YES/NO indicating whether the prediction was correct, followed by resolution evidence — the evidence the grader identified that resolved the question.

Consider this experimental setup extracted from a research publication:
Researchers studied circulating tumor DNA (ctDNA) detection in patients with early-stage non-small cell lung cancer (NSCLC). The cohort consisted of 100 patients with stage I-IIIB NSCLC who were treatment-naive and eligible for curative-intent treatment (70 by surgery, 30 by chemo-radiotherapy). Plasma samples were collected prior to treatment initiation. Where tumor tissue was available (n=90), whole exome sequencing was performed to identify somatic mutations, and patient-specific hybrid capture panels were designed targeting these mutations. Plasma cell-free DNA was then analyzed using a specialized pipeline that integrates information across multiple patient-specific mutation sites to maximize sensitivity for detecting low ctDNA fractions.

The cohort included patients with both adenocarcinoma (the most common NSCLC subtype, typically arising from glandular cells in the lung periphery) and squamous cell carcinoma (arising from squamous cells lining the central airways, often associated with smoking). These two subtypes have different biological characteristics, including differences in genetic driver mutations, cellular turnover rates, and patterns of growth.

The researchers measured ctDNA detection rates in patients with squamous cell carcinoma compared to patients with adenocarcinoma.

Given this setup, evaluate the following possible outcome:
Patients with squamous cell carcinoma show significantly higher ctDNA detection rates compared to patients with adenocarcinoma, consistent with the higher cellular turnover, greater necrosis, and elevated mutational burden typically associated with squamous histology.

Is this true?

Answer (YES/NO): YES